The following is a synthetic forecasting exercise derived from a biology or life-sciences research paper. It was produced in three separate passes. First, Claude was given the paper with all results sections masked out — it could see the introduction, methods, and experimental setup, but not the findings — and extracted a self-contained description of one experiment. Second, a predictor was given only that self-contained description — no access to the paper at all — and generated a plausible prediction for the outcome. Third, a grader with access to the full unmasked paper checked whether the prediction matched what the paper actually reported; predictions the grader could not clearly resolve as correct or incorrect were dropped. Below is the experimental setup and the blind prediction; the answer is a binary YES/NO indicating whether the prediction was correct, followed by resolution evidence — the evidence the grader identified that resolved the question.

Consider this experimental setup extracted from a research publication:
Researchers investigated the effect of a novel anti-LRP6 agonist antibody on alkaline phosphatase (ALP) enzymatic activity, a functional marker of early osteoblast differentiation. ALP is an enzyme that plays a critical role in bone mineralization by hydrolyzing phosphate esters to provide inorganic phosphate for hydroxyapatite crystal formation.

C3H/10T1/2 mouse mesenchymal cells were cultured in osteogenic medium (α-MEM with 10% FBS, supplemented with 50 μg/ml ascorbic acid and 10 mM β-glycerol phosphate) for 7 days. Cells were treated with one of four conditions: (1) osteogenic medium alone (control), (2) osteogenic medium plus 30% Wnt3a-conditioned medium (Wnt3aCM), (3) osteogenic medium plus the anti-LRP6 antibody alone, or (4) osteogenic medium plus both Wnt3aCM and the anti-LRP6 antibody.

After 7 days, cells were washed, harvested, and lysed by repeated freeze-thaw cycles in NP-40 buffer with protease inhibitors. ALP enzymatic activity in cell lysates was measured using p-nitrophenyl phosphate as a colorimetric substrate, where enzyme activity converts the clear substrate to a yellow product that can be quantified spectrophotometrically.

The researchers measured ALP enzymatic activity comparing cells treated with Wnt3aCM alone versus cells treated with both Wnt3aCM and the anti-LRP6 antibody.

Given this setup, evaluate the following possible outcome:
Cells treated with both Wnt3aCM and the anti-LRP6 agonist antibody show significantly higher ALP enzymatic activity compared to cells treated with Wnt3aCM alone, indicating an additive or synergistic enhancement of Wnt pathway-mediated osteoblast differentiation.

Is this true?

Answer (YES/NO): YES